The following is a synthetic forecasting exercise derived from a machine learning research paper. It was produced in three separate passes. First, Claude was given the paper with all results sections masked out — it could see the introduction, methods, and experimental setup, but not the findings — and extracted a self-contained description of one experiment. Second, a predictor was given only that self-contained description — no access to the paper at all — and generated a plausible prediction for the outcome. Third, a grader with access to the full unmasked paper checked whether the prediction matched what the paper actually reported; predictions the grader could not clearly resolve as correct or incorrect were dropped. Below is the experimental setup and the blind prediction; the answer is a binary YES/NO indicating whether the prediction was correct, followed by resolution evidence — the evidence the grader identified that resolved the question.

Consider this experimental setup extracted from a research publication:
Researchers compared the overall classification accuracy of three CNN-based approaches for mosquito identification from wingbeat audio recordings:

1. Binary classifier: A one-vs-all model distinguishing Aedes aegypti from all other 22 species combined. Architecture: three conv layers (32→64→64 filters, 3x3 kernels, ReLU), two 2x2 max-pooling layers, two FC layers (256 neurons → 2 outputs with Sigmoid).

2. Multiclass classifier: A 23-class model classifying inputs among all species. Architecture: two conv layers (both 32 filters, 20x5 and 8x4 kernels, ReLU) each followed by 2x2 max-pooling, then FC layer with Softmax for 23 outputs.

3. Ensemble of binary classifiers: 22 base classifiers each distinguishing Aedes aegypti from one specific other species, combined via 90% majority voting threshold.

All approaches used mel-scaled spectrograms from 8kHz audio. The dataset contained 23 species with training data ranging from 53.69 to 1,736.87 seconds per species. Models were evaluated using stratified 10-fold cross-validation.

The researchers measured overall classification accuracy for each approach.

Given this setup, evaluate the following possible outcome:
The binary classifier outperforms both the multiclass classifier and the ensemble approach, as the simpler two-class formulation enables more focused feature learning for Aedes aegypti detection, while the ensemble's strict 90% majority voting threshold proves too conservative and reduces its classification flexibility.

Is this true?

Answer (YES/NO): YES